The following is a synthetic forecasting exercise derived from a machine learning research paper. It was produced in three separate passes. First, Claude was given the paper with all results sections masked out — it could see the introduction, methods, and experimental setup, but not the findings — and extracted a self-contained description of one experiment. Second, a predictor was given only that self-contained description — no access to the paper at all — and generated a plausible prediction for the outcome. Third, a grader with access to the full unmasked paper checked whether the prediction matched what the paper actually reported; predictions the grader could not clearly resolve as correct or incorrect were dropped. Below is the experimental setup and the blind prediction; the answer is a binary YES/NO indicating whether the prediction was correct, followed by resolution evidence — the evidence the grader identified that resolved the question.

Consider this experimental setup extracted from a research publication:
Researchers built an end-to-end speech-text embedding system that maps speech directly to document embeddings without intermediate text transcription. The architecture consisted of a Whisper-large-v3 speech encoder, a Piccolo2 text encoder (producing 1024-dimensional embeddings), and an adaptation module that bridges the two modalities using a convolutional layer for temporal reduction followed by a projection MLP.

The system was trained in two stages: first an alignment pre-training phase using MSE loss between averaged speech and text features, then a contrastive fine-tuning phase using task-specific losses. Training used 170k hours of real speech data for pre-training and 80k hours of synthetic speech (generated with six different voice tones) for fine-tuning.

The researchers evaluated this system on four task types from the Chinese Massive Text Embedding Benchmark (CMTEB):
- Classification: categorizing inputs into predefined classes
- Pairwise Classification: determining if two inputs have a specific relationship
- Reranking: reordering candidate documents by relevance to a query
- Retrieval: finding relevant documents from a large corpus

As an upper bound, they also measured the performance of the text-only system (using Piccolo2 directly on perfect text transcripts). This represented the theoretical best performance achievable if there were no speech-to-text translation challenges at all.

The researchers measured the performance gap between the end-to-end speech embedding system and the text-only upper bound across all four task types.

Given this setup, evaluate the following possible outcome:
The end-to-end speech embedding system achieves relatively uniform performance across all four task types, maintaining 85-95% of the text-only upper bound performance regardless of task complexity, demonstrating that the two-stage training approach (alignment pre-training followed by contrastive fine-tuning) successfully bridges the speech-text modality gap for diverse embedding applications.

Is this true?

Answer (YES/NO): NO